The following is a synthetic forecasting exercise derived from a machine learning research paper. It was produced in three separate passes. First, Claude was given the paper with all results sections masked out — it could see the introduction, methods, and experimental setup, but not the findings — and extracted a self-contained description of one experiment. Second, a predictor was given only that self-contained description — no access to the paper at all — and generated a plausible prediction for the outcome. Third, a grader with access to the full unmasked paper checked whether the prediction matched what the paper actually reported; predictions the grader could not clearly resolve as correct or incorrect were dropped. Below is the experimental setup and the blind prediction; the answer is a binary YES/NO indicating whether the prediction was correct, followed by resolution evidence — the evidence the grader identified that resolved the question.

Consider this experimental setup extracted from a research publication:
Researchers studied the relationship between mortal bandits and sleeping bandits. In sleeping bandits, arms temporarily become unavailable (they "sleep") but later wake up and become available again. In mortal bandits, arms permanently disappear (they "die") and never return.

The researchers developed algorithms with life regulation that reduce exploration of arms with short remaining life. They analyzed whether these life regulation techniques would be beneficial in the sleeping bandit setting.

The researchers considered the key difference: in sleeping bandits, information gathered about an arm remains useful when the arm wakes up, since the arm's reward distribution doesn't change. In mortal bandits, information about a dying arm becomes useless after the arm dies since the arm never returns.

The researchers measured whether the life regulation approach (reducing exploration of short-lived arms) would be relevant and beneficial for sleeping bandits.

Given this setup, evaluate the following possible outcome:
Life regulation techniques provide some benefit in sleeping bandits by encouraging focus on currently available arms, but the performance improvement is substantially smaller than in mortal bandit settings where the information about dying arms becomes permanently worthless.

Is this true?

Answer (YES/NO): NO